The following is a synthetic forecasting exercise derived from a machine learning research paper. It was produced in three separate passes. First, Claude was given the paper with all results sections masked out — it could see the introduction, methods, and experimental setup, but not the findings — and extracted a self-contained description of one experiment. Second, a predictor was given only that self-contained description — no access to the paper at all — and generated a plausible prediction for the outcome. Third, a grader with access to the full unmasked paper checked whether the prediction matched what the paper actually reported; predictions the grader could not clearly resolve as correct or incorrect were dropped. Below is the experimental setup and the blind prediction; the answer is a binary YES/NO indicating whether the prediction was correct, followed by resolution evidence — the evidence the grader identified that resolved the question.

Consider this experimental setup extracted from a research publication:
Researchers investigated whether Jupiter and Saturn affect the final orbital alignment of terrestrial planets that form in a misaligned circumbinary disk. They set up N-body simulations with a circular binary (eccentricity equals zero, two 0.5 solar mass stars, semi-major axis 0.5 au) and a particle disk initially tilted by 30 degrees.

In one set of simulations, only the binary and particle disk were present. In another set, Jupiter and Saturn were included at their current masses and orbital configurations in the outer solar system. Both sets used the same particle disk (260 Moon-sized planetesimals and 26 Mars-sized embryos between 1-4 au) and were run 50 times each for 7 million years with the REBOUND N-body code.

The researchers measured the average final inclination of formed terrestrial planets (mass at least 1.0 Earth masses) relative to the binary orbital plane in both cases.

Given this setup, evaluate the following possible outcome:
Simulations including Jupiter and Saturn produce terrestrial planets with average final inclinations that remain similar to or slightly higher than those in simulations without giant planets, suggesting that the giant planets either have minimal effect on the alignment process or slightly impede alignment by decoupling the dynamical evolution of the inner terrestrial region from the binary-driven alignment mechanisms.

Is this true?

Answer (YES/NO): YES